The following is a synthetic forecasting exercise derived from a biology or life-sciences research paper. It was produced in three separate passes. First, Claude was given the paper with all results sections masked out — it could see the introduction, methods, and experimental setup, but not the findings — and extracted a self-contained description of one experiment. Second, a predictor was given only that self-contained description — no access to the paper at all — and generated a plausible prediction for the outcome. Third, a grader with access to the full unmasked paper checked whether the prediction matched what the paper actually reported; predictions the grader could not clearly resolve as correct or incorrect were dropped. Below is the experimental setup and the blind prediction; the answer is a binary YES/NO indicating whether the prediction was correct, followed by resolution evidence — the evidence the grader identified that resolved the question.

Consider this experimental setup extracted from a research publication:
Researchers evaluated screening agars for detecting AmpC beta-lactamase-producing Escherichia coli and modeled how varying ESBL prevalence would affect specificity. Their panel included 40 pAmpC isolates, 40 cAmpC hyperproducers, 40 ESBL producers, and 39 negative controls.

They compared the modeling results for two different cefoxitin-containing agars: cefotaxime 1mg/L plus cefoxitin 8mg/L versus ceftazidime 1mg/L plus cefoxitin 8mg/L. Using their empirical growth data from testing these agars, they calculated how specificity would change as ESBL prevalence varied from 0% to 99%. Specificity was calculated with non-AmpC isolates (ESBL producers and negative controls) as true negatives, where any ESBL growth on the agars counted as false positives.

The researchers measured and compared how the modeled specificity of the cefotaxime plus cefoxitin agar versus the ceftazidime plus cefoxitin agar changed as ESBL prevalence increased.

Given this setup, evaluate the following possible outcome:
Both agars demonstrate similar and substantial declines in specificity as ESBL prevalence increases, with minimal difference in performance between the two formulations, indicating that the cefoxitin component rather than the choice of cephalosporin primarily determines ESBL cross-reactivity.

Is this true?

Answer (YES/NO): YES